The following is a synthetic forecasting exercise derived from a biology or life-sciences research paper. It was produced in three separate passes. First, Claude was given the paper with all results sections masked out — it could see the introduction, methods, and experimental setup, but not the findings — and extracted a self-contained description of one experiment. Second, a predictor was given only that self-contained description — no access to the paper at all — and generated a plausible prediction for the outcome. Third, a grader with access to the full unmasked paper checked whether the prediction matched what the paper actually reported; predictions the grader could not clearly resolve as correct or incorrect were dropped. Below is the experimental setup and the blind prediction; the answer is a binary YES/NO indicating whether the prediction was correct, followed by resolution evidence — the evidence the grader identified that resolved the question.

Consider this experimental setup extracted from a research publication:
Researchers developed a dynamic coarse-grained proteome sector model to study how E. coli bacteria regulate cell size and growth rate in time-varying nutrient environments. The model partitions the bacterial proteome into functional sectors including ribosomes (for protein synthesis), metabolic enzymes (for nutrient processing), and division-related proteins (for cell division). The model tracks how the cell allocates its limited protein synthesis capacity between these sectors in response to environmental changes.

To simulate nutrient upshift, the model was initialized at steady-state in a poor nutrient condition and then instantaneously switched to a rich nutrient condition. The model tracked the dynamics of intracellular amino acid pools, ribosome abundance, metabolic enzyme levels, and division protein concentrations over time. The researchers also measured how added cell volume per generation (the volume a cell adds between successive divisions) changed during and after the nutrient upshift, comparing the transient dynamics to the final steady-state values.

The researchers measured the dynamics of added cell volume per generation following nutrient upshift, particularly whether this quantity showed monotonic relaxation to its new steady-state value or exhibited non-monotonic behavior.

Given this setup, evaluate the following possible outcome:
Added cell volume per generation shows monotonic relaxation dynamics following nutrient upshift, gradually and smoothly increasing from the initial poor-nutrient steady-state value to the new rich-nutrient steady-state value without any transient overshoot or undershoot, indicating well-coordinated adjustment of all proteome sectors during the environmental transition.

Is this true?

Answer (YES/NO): NO